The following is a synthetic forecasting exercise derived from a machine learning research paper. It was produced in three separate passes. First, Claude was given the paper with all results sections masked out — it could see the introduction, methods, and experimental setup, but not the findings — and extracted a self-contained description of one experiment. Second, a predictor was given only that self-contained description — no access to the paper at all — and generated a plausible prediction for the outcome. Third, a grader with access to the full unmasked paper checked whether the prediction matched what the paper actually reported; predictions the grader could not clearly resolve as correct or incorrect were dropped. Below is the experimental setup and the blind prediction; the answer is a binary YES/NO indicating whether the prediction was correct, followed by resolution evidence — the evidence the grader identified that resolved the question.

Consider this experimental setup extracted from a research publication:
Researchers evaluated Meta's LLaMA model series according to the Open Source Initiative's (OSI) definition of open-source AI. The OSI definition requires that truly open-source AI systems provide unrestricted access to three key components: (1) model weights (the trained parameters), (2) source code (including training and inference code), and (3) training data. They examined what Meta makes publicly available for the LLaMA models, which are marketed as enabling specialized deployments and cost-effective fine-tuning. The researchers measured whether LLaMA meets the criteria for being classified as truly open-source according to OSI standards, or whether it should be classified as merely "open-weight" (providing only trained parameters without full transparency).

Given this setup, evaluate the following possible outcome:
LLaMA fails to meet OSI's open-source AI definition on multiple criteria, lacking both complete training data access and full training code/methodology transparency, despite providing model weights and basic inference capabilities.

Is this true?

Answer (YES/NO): YES